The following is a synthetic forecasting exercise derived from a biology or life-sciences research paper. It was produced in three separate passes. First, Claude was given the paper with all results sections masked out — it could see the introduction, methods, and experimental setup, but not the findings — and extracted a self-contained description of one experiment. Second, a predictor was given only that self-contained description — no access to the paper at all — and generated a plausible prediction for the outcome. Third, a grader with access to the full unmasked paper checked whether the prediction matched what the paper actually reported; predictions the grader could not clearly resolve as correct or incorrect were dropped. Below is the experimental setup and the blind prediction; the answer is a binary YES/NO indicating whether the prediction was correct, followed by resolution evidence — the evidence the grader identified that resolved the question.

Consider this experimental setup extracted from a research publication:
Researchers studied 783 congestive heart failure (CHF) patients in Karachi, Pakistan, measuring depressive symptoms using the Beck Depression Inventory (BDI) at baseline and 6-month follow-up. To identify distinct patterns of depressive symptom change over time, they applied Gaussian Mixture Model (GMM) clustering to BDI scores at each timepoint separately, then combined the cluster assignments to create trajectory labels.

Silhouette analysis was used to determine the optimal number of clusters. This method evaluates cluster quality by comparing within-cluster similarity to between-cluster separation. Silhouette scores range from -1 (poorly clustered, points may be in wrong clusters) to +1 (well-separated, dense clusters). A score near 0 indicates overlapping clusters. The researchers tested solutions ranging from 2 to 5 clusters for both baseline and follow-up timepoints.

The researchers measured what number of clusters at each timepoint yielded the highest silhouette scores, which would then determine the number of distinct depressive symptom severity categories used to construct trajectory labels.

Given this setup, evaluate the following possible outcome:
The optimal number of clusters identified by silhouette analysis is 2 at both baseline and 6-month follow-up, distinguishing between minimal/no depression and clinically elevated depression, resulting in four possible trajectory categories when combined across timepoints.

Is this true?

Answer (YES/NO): NO